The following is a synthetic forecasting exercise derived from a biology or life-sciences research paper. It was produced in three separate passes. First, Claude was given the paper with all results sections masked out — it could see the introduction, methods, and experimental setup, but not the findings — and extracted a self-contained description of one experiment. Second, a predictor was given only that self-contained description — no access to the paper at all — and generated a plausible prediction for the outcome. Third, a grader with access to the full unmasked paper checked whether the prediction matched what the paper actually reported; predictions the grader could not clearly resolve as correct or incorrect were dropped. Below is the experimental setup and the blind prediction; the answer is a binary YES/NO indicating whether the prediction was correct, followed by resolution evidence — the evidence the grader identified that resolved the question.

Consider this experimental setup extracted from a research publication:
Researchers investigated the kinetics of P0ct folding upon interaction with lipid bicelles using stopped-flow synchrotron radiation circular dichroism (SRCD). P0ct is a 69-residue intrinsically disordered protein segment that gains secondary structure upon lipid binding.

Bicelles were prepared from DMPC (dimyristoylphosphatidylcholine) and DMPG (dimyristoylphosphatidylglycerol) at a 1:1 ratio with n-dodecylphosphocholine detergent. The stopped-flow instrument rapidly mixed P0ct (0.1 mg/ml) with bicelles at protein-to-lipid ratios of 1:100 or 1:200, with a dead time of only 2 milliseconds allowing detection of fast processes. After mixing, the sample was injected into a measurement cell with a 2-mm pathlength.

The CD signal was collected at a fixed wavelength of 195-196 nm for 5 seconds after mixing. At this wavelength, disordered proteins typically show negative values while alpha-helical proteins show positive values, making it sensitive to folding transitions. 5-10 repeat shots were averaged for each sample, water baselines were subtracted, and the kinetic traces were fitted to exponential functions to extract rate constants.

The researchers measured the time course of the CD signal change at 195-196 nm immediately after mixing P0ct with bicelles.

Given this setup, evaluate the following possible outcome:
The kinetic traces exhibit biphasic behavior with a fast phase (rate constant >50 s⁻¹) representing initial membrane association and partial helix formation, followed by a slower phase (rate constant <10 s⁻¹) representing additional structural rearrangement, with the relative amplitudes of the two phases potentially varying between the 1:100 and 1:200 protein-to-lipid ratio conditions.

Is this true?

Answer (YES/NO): NO